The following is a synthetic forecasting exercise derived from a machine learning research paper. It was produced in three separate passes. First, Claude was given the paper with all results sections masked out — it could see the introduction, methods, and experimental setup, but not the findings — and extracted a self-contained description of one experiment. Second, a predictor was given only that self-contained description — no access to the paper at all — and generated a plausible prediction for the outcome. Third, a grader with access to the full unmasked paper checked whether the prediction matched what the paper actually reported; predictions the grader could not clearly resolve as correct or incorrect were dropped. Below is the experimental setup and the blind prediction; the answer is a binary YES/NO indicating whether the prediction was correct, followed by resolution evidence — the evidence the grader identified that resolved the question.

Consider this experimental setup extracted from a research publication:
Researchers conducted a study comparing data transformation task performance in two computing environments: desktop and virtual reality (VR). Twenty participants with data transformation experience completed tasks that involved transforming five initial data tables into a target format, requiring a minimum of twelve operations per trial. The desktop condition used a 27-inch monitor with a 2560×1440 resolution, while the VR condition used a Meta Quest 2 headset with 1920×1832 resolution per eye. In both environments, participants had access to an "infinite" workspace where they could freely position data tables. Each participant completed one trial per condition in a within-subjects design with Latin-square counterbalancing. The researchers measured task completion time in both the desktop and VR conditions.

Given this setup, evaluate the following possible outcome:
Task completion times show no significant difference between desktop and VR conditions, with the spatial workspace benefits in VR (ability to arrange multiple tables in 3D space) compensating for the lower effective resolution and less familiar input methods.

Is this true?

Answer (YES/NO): YES